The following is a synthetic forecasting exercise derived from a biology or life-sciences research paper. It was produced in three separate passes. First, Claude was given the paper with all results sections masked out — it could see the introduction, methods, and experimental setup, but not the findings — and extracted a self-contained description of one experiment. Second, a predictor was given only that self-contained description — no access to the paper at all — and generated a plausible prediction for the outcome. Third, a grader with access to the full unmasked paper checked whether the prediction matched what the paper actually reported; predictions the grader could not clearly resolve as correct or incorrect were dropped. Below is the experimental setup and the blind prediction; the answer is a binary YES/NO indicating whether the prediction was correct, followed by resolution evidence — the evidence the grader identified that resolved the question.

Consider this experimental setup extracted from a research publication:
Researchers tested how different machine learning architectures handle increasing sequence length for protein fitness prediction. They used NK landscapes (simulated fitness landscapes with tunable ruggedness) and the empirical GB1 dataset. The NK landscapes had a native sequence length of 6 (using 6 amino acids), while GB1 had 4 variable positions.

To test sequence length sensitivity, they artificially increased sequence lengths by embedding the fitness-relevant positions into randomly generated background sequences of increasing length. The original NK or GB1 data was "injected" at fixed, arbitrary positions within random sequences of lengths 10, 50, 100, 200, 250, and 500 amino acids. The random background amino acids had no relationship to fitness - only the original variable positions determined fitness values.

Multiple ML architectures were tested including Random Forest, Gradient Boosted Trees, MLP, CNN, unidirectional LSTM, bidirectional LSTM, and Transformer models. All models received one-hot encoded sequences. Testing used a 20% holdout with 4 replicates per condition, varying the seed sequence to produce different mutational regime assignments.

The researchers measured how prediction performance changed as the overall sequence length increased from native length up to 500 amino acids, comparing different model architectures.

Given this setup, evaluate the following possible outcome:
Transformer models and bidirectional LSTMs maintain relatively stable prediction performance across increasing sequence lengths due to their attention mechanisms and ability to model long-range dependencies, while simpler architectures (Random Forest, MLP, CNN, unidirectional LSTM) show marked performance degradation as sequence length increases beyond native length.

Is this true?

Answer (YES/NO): NO